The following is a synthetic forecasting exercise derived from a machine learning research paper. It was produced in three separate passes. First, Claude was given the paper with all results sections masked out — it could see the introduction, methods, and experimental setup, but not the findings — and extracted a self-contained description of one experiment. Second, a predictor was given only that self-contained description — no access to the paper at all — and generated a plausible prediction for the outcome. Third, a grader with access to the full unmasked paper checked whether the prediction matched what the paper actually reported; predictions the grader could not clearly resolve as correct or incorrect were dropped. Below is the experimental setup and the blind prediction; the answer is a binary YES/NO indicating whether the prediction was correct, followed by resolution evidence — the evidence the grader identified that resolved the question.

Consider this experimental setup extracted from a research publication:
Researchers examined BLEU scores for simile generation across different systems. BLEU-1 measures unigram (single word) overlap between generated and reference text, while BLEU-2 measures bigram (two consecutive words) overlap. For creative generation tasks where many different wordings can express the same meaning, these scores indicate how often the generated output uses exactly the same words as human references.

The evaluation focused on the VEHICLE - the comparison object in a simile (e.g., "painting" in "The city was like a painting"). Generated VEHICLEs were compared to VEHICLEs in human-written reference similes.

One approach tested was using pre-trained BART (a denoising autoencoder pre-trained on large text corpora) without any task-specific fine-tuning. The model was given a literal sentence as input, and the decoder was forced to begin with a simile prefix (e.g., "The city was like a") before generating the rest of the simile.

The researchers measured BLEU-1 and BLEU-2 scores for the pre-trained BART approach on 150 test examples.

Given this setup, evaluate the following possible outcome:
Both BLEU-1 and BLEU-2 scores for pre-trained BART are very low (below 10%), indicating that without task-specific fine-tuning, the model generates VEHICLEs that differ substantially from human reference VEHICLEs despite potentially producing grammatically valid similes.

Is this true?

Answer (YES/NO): YES